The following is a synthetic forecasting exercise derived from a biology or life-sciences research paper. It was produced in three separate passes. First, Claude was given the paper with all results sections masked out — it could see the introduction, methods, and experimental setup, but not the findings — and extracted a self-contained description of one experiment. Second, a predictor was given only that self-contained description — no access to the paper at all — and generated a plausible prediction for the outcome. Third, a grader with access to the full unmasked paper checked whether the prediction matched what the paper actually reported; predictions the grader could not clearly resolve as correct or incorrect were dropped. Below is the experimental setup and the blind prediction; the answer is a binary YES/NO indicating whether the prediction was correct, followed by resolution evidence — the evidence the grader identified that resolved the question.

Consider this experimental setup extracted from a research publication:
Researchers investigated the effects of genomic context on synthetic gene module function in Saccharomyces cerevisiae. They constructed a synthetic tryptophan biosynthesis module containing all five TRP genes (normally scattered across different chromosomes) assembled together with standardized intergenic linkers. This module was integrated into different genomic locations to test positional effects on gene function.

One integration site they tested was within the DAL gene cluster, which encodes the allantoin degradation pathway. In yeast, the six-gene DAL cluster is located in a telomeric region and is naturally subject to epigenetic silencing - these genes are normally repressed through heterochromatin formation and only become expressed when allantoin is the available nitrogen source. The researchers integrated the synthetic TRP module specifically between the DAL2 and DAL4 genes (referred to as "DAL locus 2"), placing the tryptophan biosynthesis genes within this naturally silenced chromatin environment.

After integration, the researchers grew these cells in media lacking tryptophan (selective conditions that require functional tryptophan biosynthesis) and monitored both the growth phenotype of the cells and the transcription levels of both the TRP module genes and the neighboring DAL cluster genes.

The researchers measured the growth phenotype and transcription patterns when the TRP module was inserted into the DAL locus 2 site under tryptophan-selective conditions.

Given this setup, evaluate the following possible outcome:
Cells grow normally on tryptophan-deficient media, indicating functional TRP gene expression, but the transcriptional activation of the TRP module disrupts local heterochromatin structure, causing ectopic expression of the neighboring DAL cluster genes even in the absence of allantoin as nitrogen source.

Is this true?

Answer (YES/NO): NO